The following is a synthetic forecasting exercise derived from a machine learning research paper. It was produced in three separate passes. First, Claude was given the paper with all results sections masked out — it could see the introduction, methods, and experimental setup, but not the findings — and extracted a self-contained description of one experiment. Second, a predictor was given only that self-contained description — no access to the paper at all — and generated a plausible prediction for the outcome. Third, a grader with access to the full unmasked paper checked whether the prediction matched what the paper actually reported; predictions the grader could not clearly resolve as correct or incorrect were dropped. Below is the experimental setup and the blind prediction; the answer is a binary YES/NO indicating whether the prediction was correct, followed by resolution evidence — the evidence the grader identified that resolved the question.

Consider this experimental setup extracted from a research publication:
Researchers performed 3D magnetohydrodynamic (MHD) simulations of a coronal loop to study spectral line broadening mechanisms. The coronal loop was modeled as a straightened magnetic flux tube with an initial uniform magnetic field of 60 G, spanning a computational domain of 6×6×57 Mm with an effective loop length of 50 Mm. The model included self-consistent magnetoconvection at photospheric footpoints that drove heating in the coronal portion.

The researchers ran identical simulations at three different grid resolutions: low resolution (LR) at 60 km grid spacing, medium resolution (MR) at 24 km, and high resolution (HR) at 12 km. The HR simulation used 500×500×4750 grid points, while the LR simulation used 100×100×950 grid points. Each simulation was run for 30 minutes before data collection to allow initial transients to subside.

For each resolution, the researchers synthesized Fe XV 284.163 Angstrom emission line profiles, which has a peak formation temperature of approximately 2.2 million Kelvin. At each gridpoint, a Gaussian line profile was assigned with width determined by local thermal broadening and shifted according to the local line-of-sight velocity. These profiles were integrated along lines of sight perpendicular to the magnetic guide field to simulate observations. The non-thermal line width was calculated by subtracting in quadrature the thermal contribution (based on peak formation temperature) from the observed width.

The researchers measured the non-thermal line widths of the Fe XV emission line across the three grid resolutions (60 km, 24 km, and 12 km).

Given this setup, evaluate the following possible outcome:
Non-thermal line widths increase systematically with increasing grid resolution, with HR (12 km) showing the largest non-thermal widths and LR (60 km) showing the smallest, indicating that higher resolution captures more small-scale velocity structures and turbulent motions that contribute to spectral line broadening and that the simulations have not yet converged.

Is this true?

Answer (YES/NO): YES